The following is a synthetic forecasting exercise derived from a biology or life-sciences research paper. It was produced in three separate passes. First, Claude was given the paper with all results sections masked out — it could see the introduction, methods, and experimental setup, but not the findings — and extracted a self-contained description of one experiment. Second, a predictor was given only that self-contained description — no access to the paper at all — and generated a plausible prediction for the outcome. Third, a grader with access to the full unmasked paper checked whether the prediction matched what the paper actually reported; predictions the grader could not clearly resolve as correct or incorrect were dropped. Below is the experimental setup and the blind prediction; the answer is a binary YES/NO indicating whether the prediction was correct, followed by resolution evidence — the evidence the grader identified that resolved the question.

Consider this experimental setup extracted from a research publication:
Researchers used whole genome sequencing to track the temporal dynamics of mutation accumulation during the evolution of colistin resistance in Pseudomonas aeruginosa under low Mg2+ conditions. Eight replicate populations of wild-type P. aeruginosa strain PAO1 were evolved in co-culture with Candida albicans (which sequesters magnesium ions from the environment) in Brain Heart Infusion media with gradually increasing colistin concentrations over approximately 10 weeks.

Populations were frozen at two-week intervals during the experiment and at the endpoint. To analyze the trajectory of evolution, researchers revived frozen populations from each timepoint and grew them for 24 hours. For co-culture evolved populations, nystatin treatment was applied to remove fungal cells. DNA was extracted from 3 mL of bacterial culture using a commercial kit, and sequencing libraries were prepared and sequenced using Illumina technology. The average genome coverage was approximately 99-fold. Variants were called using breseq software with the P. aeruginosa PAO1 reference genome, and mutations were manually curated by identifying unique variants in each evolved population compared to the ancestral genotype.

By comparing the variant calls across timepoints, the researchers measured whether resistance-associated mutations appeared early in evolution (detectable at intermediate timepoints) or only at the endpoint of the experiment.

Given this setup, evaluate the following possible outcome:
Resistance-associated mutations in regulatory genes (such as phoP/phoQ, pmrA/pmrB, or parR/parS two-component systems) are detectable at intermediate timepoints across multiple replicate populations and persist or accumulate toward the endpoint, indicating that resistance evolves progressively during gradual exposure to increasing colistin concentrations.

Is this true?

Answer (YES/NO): NO